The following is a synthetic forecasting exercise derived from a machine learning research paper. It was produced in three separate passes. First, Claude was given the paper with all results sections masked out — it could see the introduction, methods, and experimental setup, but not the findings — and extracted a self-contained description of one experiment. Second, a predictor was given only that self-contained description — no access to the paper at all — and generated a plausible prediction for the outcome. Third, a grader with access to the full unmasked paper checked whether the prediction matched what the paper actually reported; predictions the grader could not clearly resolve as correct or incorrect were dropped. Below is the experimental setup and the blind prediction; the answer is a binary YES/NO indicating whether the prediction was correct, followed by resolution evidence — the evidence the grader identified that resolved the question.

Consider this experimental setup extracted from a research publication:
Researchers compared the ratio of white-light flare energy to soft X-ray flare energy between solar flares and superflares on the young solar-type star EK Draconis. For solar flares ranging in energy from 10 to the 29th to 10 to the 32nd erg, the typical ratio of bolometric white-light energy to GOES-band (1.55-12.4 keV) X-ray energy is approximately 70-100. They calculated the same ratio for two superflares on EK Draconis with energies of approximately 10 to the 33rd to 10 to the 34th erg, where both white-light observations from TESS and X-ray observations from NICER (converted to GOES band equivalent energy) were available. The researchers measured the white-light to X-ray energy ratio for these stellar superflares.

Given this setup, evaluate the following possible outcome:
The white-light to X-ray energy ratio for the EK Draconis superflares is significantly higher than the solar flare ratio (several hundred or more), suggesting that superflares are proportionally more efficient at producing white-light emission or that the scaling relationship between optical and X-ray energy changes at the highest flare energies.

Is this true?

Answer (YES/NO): NO